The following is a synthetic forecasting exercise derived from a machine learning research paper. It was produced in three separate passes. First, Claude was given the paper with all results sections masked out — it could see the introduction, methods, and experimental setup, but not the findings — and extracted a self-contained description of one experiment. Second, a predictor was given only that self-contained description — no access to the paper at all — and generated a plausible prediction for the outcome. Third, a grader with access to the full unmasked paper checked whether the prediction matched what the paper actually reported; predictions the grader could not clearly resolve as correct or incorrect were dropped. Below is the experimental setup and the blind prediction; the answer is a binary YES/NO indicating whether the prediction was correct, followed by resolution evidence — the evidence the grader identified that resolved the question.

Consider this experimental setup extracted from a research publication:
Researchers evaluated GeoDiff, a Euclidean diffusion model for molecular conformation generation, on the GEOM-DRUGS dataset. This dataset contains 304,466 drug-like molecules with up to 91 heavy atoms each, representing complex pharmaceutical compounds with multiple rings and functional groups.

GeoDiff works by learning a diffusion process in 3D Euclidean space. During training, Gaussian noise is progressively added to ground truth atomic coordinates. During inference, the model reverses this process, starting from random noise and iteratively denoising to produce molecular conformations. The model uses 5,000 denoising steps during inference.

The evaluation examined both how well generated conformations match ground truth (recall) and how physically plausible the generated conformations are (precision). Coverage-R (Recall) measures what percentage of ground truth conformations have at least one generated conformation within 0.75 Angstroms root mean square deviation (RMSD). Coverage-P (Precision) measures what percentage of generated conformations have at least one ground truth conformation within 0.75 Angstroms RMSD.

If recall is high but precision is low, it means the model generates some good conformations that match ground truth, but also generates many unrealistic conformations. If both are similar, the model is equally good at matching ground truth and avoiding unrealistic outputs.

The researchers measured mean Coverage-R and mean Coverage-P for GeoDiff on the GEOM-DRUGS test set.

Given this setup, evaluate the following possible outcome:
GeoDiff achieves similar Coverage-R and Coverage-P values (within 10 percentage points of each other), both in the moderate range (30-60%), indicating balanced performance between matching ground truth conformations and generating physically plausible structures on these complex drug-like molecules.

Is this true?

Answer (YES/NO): NO